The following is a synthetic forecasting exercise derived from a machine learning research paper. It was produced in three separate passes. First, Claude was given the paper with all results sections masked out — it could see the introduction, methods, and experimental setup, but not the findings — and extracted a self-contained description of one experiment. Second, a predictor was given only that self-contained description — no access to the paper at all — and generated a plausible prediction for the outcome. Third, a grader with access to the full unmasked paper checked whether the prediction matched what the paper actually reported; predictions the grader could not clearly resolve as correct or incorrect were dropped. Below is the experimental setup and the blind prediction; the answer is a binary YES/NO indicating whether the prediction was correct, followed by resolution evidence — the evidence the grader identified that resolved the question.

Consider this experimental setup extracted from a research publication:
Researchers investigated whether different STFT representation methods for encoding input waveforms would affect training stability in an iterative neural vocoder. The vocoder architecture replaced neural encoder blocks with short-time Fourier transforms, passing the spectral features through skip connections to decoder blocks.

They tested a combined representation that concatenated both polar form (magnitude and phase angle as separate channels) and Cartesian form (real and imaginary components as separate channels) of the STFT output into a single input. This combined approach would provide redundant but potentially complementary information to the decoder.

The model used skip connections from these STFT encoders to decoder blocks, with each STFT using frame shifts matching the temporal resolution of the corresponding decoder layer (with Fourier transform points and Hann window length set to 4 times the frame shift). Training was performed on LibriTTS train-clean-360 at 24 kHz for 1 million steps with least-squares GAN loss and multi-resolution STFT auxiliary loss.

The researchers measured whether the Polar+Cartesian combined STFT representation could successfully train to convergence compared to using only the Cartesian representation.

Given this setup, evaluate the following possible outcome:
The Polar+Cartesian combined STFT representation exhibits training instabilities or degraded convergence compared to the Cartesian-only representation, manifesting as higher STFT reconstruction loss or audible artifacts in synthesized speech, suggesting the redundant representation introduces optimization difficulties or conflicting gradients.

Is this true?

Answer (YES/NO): YES